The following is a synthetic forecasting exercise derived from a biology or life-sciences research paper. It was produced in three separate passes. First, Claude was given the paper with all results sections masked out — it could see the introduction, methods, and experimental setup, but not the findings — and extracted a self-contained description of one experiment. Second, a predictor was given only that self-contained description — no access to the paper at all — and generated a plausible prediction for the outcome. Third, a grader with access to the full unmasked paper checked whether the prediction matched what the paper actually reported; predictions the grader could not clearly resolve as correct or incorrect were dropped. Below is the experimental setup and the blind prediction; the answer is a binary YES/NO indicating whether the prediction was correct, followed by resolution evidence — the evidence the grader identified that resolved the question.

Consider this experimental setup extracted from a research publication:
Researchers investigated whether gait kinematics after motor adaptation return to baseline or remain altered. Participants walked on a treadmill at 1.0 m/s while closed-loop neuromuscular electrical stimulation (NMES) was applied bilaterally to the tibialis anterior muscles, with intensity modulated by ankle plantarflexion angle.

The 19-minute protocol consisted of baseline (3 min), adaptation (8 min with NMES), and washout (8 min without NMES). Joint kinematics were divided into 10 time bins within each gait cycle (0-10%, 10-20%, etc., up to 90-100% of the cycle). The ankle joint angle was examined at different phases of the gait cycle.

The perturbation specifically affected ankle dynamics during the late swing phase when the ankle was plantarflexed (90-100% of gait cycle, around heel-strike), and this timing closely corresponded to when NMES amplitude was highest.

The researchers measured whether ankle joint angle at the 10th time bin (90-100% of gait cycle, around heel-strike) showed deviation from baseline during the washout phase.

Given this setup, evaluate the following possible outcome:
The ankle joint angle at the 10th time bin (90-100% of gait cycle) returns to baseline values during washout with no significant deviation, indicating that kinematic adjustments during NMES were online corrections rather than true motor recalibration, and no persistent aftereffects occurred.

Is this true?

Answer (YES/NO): NO